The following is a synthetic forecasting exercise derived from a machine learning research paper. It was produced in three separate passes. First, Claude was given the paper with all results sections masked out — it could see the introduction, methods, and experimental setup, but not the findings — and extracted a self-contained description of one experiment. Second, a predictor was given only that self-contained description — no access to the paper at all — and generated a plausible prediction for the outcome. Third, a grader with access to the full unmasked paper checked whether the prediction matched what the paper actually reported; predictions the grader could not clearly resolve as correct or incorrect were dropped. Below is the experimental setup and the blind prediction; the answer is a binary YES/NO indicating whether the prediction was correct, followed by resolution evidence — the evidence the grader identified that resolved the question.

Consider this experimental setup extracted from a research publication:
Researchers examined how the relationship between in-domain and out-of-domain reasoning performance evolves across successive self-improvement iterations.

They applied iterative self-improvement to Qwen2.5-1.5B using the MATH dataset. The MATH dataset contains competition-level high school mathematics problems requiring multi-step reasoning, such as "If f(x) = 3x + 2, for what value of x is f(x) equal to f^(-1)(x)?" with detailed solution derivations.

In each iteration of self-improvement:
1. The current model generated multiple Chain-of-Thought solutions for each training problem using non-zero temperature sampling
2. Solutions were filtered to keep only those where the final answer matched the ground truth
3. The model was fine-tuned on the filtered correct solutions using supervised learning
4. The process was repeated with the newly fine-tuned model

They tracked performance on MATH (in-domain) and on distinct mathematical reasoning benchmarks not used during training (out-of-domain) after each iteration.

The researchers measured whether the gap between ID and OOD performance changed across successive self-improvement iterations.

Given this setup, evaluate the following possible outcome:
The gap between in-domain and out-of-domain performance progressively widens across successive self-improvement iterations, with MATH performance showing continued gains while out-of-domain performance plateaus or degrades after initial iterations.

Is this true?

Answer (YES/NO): NO